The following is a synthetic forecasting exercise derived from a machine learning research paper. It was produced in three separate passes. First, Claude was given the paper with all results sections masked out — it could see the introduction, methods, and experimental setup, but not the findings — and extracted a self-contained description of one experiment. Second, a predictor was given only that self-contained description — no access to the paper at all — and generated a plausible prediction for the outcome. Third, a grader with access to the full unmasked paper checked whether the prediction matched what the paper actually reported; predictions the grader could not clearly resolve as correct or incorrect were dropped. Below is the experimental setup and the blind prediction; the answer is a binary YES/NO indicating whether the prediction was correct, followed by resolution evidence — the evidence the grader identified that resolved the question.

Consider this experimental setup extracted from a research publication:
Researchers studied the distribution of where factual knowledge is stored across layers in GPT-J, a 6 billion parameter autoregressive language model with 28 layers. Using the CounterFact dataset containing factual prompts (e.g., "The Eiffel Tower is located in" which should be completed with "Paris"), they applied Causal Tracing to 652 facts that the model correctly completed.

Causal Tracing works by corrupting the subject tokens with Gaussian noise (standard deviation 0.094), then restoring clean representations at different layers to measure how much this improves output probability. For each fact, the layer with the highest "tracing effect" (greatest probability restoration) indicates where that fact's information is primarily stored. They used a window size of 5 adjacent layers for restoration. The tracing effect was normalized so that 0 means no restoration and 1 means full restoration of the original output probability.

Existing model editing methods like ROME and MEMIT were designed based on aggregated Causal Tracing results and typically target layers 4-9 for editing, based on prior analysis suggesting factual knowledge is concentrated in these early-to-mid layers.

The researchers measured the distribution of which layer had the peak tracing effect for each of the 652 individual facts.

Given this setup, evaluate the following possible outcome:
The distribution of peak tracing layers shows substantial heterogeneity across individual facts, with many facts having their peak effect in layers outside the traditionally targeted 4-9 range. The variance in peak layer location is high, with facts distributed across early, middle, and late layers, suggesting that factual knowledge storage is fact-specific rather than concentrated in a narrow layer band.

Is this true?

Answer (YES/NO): YES